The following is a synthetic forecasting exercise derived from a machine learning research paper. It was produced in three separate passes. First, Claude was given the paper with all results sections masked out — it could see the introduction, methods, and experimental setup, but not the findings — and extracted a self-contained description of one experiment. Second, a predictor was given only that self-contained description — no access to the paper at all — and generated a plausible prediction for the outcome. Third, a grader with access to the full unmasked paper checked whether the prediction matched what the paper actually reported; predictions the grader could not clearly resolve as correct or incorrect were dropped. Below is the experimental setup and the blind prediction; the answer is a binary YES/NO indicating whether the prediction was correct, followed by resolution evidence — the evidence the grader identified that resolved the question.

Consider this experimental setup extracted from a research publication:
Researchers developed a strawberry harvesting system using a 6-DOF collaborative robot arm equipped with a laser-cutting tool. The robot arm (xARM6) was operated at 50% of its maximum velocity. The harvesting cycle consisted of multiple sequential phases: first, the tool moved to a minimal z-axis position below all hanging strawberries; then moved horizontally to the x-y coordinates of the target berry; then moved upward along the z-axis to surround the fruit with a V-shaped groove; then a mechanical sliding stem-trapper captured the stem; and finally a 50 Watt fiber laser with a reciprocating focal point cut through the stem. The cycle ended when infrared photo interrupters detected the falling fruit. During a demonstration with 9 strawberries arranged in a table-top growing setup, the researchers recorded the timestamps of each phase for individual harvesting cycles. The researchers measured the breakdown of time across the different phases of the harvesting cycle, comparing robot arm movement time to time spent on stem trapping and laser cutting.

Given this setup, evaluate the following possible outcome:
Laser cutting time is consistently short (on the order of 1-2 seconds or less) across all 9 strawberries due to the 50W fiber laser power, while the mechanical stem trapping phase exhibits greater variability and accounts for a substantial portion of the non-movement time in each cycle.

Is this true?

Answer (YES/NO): NO